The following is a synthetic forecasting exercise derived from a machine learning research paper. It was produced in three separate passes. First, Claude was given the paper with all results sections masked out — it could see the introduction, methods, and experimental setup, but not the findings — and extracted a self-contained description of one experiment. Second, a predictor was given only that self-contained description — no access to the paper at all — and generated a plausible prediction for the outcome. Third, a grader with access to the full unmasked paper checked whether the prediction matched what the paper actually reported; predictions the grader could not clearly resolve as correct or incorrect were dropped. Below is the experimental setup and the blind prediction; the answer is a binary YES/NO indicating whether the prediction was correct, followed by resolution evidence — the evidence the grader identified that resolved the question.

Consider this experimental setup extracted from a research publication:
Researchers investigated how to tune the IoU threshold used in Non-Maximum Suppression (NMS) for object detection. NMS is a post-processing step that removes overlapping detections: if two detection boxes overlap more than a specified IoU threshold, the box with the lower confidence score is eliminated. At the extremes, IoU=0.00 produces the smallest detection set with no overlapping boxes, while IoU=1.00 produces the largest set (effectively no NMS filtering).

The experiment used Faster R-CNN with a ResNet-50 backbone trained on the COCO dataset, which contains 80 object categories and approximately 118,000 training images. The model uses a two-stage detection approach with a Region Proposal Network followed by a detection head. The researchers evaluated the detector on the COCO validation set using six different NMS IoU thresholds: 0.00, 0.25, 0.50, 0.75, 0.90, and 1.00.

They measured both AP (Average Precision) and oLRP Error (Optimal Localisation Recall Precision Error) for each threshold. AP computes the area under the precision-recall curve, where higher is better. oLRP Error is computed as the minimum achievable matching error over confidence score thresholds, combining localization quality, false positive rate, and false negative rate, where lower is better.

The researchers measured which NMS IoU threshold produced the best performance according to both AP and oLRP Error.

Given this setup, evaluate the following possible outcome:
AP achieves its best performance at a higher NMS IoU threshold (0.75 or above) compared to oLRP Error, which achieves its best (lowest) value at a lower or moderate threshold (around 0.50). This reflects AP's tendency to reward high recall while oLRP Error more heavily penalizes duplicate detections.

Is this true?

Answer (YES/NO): NO